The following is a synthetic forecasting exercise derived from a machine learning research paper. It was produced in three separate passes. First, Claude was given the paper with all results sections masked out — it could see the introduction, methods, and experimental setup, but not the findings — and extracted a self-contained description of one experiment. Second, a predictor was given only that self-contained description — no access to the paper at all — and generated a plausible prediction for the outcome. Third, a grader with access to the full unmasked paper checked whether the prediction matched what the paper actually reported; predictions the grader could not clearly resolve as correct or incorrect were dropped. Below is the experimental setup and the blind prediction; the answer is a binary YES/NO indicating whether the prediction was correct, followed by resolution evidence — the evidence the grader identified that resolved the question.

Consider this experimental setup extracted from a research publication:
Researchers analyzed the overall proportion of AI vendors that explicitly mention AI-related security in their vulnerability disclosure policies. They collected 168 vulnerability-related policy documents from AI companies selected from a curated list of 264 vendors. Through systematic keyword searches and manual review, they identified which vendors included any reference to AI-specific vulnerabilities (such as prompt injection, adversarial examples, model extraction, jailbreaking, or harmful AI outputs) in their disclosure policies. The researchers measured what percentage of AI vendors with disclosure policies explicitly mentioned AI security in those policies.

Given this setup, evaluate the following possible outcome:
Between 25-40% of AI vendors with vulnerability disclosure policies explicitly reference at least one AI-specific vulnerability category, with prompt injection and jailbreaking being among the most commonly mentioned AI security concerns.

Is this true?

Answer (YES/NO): YES